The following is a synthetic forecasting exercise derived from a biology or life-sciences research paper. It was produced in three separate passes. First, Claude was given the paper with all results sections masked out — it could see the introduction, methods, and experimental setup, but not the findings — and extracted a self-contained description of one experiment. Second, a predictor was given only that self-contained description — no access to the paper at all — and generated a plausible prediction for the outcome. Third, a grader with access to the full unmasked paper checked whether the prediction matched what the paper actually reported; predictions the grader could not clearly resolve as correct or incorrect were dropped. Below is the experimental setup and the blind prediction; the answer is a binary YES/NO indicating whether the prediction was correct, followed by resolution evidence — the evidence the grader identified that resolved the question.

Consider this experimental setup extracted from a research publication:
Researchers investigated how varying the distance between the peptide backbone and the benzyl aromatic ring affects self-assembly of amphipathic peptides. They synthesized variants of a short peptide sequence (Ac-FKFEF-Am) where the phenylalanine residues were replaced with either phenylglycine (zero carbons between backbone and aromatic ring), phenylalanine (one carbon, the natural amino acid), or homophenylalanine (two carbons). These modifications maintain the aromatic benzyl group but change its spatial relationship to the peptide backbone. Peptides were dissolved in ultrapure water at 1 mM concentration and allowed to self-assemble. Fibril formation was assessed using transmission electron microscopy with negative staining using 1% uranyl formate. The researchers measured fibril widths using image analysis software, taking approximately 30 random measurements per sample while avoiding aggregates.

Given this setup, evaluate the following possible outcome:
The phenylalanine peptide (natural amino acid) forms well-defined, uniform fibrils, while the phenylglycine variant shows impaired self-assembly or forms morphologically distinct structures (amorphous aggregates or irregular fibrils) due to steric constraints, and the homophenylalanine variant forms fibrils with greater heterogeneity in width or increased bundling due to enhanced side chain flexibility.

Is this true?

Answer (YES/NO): NO